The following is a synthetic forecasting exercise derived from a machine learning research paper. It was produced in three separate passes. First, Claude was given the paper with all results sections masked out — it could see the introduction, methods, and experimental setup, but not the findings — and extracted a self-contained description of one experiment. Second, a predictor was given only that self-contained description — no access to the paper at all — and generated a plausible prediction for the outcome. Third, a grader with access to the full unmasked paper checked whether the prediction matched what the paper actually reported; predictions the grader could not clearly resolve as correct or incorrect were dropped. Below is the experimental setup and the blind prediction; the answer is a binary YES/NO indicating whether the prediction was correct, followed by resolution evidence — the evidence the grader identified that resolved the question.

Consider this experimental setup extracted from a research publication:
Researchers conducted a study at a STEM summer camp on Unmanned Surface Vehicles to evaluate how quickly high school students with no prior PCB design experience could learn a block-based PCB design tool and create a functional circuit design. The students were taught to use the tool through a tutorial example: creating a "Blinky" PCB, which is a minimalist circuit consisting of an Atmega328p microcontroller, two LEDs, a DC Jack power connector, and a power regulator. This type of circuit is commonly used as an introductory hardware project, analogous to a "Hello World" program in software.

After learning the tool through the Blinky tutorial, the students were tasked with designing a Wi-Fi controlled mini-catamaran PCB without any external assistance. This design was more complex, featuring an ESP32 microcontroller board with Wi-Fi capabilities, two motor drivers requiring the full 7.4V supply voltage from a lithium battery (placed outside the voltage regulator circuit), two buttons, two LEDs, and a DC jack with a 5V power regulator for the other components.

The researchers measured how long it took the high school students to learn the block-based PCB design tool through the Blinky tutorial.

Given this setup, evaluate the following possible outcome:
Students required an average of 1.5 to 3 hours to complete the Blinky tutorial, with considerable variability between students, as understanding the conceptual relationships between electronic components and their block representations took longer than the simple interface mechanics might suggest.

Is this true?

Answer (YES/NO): NO